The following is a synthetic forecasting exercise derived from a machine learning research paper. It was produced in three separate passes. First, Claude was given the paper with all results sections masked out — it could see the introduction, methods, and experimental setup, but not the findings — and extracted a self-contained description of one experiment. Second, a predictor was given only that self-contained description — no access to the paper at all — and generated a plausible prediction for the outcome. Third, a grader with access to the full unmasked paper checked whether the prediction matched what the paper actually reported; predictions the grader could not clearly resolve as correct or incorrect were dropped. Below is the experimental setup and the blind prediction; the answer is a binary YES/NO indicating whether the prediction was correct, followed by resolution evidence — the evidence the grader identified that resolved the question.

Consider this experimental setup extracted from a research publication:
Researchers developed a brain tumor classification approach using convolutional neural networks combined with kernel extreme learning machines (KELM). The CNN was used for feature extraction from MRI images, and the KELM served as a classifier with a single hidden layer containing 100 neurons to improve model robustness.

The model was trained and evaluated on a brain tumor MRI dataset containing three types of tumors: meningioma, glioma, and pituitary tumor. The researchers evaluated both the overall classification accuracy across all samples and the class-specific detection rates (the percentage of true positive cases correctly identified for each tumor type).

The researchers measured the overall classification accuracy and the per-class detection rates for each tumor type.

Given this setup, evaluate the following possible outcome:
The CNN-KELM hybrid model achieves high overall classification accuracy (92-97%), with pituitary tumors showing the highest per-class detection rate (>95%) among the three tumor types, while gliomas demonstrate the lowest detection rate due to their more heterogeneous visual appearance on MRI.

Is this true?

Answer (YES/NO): NO